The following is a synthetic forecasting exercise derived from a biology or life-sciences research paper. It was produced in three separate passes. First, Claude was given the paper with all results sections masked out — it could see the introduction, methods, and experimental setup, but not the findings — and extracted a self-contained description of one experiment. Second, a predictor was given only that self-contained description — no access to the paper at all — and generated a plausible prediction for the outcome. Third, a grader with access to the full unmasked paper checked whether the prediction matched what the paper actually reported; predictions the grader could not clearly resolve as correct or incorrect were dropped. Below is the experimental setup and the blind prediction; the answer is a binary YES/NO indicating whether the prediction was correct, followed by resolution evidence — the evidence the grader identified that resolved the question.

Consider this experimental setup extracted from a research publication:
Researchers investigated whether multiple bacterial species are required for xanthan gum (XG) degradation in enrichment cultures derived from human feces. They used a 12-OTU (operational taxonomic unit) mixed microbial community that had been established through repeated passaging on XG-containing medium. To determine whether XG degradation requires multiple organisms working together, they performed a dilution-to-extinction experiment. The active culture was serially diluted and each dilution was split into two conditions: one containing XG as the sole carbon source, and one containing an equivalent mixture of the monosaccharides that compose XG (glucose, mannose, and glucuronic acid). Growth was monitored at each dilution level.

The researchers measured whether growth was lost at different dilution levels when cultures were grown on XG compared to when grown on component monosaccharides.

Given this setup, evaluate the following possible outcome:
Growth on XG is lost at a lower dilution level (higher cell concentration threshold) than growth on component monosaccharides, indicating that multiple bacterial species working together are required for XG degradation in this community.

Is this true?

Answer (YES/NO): YES